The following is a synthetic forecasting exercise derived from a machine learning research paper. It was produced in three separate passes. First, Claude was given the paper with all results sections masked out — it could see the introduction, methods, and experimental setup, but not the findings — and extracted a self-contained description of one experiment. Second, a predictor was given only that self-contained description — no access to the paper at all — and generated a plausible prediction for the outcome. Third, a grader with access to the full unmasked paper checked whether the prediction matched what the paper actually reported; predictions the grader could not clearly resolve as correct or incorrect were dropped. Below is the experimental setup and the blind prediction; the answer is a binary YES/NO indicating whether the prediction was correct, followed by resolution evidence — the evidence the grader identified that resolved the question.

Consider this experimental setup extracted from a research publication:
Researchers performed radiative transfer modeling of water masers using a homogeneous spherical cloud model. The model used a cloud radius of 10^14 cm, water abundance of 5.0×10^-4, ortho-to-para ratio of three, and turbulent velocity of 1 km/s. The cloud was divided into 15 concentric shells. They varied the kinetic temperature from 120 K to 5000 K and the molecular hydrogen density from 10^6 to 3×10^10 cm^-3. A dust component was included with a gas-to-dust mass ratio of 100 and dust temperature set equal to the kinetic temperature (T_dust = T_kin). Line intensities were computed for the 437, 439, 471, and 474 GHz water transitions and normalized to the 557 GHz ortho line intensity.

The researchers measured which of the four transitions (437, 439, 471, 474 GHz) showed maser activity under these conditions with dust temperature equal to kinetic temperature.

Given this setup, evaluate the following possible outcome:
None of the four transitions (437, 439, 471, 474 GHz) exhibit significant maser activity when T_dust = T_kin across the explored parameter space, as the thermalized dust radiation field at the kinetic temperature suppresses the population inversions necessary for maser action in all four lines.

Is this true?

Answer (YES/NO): NO